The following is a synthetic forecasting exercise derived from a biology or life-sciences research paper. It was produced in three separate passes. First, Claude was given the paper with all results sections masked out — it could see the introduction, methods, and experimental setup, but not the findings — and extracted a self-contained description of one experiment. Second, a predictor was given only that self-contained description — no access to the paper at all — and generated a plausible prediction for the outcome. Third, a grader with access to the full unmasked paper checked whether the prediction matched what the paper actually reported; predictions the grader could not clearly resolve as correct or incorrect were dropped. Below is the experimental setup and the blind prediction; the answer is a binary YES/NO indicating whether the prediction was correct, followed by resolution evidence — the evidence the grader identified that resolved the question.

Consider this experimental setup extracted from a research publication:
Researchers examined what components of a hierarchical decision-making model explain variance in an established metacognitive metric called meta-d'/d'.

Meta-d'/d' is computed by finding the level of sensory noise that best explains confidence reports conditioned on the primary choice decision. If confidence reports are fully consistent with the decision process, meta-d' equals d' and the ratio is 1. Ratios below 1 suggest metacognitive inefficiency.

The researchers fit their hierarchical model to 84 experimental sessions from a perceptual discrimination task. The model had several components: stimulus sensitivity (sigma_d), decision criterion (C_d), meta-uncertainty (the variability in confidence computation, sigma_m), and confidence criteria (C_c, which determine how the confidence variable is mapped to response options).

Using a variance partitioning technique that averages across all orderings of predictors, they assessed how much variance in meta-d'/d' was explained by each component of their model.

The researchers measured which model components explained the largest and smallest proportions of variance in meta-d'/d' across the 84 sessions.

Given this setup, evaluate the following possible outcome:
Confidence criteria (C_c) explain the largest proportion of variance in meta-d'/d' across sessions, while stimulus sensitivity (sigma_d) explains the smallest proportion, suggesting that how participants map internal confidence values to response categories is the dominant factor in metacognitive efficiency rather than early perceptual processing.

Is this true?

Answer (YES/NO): NO